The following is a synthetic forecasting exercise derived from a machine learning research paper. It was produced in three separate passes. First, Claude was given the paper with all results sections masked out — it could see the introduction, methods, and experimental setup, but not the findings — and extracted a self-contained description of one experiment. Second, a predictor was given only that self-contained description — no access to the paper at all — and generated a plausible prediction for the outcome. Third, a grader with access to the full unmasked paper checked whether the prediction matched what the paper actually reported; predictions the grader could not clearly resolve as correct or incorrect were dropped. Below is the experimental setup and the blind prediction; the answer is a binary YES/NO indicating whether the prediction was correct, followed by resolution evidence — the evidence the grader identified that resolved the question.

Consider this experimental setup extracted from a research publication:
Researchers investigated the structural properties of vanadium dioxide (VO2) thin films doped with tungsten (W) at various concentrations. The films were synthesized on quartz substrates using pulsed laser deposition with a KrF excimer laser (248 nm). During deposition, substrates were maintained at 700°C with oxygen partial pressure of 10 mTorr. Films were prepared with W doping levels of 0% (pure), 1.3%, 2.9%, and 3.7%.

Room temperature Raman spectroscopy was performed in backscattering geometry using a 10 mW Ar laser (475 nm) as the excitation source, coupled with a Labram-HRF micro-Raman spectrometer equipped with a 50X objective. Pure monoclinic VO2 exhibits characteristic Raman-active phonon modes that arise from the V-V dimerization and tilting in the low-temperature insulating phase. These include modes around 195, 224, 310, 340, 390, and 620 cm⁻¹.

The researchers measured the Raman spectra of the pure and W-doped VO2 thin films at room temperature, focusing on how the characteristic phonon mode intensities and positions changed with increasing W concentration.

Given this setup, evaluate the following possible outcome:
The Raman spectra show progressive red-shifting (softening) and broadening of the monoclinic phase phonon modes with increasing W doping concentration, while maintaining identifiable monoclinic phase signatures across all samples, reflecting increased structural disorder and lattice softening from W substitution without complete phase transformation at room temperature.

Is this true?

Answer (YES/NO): NO